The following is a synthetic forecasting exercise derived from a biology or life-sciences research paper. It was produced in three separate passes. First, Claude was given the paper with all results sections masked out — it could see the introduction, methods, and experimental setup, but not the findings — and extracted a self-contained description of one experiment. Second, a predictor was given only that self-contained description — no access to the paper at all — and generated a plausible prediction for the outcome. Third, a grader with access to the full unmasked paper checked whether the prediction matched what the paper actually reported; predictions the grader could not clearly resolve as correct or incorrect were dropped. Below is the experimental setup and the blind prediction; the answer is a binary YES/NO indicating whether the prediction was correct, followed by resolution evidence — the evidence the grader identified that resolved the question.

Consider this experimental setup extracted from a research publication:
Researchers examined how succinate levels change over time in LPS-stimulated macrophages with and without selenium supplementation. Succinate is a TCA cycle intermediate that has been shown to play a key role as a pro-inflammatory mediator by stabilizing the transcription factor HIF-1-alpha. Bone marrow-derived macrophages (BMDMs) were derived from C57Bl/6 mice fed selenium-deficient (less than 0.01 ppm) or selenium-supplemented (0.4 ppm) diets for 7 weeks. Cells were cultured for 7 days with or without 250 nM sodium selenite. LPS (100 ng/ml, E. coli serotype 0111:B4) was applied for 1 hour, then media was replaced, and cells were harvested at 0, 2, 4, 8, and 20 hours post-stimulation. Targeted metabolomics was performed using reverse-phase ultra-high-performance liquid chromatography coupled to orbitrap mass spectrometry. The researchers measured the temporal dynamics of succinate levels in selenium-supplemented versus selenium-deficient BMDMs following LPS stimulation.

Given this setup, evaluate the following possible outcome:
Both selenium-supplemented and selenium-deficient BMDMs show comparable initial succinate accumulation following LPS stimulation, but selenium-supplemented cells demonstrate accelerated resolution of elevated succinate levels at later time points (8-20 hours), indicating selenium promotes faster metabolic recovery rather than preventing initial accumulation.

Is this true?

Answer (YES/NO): NO